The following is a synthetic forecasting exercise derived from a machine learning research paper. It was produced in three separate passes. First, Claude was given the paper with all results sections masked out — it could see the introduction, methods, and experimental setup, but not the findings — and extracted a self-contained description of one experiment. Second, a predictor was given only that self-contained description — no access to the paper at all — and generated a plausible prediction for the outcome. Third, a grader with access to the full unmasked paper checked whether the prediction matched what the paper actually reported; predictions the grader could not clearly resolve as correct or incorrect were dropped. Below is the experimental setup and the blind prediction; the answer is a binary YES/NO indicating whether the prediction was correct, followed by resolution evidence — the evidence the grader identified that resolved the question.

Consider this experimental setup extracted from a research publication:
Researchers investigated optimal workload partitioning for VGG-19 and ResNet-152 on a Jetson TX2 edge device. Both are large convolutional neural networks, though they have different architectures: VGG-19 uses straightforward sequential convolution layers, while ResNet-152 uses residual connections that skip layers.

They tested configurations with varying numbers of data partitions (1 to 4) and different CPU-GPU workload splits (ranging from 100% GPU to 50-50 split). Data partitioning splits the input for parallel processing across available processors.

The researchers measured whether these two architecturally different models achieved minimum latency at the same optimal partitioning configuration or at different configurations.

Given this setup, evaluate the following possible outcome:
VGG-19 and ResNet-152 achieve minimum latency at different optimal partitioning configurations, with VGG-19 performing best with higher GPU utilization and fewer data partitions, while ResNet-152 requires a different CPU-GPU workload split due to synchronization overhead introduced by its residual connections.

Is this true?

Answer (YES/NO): NO